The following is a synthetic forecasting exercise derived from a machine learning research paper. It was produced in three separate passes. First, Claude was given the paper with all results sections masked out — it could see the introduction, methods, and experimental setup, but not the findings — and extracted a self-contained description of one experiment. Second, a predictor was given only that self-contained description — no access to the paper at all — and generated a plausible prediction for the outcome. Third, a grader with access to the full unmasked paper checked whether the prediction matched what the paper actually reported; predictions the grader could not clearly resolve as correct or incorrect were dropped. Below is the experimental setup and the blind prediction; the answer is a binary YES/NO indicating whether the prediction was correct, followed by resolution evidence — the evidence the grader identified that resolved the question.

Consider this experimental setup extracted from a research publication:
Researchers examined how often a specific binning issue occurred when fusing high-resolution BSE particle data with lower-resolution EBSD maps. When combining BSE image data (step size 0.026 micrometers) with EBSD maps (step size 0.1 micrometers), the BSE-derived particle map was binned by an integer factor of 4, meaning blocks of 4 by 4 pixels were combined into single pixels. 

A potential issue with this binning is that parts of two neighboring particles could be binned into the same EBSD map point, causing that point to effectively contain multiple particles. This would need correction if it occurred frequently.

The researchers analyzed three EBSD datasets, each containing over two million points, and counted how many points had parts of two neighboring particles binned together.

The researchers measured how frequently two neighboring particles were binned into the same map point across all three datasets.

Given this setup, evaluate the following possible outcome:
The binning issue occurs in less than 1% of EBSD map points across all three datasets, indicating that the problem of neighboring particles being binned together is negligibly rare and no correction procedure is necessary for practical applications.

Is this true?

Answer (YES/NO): YES